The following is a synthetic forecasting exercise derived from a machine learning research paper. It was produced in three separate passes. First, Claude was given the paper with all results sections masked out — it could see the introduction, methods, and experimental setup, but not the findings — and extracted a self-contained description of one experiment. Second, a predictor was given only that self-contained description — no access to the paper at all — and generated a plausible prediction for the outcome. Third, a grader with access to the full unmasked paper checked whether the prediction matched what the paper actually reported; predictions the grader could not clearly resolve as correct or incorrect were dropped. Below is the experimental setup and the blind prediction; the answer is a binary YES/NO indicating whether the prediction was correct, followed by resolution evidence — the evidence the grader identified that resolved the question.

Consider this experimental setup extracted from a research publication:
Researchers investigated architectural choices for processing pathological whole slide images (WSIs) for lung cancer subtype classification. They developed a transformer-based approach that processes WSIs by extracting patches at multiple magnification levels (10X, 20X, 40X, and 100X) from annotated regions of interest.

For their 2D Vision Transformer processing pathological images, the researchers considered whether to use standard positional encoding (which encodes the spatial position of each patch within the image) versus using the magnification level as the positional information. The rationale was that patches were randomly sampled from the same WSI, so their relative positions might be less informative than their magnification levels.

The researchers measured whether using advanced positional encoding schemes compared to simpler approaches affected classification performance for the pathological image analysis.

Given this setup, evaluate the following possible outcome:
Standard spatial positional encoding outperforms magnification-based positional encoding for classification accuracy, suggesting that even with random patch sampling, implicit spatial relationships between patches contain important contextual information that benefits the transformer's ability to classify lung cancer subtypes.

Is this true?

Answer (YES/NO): NO